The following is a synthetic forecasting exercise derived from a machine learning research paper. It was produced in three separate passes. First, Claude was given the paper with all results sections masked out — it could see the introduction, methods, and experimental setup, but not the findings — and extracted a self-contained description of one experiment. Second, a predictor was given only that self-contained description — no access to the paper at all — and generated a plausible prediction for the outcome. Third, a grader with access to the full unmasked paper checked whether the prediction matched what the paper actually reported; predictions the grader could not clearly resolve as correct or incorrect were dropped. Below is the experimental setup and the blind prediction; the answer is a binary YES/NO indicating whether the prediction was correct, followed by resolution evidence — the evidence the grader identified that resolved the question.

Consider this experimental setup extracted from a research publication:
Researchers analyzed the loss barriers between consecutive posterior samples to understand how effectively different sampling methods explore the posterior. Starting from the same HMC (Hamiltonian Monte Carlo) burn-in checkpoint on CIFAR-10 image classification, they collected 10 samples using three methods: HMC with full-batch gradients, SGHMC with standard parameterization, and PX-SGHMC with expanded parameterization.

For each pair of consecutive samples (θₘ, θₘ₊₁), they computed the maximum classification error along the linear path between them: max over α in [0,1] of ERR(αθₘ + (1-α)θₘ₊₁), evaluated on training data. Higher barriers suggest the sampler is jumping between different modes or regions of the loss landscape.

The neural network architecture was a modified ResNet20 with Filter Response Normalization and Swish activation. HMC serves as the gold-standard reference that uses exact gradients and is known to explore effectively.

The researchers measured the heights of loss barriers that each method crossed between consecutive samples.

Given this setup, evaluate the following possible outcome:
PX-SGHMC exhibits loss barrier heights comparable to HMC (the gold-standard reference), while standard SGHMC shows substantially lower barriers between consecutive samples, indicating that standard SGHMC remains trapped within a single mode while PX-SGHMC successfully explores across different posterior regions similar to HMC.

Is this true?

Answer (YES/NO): NO